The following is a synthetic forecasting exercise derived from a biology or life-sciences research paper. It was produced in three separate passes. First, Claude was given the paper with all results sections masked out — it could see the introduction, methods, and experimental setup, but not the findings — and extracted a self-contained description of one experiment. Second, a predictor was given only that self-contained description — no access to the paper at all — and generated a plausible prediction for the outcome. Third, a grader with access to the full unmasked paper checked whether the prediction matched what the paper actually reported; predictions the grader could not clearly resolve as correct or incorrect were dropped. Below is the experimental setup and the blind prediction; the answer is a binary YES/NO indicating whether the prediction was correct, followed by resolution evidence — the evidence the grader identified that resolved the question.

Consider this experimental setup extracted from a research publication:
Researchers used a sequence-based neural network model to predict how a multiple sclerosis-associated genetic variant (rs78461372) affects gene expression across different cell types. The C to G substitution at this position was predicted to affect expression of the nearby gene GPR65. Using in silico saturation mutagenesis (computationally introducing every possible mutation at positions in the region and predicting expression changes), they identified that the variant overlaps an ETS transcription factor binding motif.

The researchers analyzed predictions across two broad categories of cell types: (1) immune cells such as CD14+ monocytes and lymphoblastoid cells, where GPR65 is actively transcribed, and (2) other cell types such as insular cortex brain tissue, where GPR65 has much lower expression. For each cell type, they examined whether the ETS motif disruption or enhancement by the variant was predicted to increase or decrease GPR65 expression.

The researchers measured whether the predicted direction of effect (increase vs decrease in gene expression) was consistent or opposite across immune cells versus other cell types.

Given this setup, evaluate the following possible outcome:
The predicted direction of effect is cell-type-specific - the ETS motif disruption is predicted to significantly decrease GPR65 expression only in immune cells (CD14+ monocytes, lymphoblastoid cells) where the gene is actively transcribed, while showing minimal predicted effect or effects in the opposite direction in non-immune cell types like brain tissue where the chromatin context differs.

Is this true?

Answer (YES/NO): YES